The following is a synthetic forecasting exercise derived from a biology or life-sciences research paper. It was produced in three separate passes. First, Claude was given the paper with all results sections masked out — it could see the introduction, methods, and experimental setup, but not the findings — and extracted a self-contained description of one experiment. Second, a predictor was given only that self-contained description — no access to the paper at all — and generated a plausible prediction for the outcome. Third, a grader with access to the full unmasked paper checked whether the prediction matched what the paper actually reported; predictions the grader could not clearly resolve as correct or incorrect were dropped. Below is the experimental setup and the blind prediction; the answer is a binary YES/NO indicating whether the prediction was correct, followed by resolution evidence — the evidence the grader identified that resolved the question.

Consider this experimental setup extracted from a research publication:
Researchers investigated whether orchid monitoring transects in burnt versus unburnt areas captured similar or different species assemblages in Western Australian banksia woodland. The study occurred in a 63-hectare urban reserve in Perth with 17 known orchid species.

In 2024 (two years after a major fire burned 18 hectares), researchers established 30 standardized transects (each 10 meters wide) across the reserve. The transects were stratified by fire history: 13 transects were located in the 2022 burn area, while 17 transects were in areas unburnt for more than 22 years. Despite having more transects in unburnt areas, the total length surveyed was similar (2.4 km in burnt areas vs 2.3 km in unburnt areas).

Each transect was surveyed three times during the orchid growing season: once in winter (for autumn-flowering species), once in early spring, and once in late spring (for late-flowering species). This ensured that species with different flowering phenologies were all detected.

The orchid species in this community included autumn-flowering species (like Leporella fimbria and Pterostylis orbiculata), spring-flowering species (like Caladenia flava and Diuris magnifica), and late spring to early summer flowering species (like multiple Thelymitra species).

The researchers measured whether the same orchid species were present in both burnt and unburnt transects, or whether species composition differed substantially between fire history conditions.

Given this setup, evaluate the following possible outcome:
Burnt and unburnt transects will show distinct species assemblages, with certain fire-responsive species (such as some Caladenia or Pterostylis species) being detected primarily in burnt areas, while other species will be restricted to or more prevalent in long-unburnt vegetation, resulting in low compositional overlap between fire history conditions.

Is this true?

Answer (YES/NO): YES